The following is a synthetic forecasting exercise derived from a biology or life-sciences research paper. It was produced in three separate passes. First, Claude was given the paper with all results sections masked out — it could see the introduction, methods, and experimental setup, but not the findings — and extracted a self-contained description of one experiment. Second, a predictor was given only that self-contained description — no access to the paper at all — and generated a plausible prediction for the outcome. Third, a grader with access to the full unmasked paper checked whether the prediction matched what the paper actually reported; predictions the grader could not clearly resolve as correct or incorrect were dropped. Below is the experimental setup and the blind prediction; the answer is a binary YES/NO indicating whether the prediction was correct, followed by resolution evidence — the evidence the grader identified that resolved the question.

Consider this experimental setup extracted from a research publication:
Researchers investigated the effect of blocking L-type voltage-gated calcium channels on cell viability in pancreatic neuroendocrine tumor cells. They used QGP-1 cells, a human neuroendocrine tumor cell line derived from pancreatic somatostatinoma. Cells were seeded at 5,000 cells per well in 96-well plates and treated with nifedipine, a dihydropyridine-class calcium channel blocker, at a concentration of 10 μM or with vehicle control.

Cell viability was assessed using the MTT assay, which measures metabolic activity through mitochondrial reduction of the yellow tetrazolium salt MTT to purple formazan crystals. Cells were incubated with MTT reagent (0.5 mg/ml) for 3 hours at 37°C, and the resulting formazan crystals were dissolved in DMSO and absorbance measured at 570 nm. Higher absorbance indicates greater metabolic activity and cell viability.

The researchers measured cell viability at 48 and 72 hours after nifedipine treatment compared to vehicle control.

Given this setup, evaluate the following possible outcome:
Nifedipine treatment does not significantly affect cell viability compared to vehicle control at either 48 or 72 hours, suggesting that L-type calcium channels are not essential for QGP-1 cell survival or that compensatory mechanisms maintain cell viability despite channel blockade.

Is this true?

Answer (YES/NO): NO